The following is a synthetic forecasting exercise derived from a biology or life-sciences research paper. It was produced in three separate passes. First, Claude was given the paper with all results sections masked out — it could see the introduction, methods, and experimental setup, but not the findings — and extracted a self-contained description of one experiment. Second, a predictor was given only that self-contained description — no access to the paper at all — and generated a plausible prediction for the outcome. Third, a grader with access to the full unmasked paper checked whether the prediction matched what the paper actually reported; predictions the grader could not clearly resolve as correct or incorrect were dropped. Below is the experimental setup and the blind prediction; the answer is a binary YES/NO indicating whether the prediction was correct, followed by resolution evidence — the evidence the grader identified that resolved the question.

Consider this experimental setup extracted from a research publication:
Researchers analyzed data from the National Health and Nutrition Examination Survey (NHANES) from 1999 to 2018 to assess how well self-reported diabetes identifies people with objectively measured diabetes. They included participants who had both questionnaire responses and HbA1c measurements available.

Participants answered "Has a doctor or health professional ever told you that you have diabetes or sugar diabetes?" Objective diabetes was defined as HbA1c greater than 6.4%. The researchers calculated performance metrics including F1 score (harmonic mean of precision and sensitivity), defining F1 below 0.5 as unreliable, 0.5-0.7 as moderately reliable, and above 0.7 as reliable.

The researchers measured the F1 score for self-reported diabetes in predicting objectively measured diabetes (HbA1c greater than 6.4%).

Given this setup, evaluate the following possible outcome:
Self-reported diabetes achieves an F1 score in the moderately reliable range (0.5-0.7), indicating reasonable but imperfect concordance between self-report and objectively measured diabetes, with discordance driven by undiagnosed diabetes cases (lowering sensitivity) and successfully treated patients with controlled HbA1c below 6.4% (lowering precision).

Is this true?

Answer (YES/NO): NO